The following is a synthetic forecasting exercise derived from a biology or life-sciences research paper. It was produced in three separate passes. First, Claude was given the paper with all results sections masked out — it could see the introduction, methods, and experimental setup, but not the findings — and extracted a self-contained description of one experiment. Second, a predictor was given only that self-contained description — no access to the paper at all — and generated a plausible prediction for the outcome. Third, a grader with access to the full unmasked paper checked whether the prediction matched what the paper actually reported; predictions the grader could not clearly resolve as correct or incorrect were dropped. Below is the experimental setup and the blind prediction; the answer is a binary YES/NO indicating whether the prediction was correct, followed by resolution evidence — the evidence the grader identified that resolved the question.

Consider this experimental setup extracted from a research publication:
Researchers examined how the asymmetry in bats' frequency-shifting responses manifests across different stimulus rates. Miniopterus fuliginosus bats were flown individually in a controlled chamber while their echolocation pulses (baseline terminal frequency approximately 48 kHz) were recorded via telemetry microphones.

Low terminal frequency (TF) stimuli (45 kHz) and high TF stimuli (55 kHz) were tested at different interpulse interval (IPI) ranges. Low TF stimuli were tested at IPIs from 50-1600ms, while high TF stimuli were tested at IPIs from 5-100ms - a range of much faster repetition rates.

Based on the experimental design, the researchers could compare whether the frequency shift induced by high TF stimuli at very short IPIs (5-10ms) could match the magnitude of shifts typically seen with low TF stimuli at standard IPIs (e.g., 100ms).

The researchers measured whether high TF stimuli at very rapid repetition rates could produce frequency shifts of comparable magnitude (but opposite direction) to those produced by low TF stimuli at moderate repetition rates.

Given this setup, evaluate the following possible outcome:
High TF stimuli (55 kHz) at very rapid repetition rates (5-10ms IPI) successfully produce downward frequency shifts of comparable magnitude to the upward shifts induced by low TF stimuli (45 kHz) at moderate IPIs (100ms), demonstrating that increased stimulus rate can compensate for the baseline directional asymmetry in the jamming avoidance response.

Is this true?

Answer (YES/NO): NO